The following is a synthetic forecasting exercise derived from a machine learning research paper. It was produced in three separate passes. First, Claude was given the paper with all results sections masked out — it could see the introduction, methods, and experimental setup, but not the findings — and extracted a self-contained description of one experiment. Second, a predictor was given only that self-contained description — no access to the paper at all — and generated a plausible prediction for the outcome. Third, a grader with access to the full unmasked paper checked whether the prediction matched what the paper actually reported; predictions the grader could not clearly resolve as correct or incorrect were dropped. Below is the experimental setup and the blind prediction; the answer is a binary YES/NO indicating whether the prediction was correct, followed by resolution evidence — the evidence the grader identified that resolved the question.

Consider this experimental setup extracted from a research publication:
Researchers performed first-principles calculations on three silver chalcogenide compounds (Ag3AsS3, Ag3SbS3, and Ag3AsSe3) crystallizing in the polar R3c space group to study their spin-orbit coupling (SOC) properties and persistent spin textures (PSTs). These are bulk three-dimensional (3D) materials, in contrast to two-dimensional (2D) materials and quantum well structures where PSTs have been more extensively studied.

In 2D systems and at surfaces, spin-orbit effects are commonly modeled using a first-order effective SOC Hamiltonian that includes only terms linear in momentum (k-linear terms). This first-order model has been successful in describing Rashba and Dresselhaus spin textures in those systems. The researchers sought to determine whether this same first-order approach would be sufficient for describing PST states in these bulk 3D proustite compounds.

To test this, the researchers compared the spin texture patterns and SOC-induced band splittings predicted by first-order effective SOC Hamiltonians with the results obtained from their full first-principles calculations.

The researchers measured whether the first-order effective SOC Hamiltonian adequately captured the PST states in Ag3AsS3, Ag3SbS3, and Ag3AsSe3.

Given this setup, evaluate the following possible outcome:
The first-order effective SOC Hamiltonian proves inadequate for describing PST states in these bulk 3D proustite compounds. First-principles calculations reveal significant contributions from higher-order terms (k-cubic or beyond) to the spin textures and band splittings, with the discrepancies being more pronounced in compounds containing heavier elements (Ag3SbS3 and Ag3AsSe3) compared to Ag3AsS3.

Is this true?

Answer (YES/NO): NO